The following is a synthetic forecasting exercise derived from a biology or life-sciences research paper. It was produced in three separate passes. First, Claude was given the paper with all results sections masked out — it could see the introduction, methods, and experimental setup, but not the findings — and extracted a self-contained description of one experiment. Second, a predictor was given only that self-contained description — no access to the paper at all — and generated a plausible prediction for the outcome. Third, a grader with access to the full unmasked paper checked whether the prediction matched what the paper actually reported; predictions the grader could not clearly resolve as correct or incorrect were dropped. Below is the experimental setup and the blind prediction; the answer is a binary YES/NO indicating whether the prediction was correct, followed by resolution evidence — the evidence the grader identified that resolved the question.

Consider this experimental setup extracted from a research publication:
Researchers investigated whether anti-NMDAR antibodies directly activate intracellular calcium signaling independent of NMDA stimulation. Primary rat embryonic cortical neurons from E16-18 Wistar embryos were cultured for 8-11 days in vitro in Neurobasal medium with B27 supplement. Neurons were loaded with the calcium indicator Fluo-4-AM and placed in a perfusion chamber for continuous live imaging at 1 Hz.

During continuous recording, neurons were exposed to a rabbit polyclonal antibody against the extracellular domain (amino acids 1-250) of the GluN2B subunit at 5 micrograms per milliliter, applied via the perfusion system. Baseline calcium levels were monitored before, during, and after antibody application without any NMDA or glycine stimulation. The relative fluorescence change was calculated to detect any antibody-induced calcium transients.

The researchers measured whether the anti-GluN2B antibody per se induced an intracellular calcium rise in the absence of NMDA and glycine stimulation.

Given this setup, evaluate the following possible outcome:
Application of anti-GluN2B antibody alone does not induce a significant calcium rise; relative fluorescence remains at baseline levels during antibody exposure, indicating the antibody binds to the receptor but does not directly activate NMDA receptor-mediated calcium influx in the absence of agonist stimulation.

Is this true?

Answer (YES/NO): YES